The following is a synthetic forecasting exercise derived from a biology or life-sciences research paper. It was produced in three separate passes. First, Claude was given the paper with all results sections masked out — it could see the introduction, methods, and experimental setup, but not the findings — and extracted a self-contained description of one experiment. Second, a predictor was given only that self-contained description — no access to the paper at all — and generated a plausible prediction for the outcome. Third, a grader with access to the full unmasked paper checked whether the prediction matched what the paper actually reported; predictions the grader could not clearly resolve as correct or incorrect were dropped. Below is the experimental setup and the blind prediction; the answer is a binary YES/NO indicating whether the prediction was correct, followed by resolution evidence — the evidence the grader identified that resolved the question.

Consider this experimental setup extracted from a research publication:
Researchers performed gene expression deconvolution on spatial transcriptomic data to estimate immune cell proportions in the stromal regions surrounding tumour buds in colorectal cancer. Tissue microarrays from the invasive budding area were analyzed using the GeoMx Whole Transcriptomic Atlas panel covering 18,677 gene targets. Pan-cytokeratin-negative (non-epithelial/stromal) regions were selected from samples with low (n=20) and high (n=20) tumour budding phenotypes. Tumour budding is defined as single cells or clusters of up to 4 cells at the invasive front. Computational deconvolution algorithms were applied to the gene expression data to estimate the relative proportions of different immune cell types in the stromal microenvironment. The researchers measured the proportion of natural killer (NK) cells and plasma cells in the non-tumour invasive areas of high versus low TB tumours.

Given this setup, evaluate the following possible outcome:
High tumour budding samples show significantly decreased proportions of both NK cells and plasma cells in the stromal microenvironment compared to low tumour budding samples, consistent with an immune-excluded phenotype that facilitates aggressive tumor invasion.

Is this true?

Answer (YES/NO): YES